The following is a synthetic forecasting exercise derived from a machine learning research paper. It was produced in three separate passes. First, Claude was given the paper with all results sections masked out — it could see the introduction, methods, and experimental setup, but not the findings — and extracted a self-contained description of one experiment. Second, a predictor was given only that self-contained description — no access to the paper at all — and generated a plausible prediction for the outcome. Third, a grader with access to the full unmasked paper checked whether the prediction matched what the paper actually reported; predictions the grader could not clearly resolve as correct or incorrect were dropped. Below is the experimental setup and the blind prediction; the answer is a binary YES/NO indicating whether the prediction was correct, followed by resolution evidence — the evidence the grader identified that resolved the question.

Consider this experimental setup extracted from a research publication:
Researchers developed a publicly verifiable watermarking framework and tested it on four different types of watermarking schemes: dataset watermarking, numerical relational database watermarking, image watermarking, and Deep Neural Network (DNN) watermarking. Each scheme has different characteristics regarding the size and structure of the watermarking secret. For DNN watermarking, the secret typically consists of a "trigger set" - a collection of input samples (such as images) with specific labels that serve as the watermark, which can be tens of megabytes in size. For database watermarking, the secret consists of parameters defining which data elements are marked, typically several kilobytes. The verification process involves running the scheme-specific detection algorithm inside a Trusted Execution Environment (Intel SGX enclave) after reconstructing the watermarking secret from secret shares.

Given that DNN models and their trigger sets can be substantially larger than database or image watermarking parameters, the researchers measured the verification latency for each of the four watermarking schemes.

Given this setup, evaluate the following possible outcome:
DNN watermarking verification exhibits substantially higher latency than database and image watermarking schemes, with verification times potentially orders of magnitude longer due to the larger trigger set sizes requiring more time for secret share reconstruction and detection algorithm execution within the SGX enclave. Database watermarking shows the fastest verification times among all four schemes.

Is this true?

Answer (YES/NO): NO